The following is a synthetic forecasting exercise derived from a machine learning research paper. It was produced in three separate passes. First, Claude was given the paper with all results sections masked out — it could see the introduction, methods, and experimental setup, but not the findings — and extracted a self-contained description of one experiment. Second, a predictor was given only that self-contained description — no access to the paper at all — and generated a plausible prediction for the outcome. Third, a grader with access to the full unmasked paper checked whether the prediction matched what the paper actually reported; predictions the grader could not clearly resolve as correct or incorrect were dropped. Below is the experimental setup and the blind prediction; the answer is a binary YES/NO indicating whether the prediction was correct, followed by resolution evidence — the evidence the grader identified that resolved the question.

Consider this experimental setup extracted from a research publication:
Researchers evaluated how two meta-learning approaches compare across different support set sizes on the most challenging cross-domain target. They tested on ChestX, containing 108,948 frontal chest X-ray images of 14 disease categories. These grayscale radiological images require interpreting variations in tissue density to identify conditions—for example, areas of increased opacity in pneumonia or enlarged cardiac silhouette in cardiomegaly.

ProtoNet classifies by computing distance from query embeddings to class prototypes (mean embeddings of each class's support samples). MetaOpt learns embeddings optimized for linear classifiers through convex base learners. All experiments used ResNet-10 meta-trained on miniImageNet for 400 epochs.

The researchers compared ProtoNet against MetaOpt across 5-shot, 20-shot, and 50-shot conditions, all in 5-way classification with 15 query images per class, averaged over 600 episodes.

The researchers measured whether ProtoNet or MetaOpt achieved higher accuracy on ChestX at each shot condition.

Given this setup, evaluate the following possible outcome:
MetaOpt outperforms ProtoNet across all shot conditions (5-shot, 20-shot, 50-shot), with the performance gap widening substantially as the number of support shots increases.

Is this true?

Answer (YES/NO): NO